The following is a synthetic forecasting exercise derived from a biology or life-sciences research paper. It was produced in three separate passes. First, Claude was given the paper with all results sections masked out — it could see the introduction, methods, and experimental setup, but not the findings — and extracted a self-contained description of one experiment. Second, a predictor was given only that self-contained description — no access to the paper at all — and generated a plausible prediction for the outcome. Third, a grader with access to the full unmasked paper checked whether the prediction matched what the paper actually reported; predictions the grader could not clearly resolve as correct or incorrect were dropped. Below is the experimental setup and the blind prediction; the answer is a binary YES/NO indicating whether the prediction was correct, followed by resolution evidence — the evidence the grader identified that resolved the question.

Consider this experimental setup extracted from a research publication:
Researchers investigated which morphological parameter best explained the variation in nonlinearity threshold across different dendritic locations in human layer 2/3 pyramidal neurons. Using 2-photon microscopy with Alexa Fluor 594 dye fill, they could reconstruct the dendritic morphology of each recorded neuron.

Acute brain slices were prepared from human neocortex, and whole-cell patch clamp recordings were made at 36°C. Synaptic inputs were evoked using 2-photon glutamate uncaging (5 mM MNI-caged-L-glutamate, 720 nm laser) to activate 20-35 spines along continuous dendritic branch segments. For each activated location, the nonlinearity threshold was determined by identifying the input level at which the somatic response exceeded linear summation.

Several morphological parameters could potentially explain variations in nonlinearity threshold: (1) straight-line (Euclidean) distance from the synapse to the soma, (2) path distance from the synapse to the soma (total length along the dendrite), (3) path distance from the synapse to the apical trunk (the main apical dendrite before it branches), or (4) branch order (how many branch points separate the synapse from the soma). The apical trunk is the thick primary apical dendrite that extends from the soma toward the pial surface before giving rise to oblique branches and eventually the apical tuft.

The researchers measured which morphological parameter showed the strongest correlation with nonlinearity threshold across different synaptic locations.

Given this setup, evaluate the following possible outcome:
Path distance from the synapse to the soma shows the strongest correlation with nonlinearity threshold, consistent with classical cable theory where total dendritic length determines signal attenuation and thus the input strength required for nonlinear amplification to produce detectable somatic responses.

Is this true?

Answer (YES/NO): NO